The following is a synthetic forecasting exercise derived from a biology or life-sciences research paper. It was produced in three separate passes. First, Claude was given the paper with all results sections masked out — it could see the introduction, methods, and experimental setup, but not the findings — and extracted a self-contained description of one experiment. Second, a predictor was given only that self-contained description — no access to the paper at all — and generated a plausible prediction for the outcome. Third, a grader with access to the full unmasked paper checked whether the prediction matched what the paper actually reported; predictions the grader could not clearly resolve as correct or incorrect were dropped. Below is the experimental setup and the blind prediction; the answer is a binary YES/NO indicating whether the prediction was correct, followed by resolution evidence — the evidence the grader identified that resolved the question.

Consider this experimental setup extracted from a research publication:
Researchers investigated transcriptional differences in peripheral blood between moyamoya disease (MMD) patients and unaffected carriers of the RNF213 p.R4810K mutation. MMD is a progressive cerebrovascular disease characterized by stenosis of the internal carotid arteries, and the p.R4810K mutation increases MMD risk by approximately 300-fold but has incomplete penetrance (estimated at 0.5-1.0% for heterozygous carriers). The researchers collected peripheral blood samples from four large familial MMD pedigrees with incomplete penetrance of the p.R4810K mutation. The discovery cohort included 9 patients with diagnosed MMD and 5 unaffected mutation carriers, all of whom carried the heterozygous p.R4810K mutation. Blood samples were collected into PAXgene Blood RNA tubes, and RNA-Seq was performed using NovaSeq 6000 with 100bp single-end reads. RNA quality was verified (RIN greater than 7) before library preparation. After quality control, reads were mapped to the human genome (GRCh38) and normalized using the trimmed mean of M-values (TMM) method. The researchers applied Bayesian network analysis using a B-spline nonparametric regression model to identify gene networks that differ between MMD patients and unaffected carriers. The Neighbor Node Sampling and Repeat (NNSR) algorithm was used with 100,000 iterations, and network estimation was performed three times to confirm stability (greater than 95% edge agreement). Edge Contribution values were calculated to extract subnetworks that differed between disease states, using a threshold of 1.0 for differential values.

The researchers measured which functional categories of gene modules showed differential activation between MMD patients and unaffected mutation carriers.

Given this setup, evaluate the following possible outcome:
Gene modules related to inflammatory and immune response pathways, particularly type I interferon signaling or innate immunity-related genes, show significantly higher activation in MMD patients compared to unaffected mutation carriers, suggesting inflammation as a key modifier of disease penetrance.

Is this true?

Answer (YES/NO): NO